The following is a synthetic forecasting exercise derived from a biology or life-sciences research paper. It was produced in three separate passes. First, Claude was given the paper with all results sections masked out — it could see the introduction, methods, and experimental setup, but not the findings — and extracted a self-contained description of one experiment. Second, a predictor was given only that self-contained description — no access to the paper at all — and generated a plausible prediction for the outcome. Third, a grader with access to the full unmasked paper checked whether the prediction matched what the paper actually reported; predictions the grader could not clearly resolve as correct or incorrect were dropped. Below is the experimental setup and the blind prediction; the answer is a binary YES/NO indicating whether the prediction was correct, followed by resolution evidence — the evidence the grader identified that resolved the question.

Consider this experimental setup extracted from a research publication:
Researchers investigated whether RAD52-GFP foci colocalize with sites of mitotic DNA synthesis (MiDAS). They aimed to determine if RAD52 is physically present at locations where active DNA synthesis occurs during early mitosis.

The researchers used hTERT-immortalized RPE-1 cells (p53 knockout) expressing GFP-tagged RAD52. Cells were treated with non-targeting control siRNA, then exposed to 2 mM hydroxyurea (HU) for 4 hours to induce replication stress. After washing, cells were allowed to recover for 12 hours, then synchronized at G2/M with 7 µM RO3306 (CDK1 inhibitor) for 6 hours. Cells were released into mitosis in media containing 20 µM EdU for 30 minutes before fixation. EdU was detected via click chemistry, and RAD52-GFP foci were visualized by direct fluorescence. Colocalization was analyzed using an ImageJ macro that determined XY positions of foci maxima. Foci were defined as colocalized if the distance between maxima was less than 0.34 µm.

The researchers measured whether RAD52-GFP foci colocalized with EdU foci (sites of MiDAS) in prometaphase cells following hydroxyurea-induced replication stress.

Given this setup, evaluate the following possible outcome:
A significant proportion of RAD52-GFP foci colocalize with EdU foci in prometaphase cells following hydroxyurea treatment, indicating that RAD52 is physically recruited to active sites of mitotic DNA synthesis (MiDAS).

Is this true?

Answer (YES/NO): NO